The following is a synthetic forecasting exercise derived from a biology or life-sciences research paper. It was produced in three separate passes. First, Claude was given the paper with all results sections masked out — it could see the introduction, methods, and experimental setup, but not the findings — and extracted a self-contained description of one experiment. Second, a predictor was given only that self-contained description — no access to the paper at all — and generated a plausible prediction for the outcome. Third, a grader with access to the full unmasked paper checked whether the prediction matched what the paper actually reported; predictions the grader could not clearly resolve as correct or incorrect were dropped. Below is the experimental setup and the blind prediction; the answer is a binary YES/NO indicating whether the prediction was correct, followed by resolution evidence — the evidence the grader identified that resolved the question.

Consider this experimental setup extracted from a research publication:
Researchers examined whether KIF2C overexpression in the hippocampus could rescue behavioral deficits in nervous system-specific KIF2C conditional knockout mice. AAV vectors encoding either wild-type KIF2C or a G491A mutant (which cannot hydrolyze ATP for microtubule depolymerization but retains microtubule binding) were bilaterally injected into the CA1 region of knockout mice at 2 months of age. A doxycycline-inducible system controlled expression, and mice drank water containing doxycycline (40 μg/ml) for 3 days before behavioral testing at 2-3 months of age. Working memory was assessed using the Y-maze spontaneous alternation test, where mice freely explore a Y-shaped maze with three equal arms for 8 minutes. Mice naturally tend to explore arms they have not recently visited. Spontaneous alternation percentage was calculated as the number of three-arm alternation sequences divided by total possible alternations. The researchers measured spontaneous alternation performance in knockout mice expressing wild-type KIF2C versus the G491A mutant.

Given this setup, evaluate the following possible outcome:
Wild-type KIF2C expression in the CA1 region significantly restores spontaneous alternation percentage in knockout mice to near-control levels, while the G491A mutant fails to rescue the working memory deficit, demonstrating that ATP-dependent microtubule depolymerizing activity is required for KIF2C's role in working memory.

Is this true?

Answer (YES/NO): YES